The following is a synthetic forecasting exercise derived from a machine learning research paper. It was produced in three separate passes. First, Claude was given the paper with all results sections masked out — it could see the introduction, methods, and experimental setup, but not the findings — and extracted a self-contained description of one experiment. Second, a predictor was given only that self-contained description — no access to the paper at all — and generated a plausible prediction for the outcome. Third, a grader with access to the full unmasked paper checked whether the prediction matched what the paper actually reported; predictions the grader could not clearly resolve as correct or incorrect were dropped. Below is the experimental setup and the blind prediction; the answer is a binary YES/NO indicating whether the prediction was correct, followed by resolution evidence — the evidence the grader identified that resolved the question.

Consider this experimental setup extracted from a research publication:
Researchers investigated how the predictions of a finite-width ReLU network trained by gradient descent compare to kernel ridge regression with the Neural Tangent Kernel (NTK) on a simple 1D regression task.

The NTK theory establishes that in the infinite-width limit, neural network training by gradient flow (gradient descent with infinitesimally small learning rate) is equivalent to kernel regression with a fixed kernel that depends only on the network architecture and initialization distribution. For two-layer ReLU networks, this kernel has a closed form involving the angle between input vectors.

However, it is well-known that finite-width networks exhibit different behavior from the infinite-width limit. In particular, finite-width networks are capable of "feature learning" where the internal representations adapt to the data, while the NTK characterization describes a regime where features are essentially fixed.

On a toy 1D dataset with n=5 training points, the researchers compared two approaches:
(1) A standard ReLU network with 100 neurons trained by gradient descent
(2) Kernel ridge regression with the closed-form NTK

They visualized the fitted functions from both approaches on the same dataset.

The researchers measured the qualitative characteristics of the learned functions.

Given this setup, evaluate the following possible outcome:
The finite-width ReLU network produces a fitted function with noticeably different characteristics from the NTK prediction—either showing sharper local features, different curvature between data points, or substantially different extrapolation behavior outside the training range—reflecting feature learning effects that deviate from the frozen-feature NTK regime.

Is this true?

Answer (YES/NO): YES